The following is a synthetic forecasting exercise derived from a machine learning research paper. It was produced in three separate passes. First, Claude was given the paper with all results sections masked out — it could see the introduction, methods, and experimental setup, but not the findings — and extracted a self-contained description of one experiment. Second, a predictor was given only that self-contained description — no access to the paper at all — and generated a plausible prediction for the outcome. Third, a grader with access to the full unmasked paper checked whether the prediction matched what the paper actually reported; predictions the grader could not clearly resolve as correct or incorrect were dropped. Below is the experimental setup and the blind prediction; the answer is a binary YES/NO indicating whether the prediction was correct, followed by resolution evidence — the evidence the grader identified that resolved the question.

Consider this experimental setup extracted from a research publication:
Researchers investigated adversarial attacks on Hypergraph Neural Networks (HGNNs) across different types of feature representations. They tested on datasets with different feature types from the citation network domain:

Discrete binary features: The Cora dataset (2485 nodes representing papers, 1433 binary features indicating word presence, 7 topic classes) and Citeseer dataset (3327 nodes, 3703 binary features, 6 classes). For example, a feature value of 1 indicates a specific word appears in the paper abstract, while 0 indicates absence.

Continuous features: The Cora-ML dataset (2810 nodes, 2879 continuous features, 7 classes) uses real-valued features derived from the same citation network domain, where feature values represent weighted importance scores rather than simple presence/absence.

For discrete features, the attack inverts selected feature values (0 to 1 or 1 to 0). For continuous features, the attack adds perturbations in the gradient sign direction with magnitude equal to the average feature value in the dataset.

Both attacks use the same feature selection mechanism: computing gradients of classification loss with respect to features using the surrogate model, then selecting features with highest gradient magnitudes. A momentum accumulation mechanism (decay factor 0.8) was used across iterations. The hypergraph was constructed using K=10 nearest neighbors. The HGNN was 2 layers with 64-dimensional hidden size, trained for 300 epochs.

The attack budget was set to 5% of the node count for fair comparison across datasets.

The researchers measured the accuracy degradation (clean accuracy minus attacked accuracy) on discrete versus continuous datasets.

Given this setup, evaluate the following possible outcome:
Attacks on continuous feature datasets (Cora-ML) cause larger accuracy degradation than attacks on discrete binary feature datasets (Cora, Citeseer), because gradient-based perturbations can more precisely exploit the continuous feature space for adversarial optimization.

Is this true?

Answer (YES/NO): NO